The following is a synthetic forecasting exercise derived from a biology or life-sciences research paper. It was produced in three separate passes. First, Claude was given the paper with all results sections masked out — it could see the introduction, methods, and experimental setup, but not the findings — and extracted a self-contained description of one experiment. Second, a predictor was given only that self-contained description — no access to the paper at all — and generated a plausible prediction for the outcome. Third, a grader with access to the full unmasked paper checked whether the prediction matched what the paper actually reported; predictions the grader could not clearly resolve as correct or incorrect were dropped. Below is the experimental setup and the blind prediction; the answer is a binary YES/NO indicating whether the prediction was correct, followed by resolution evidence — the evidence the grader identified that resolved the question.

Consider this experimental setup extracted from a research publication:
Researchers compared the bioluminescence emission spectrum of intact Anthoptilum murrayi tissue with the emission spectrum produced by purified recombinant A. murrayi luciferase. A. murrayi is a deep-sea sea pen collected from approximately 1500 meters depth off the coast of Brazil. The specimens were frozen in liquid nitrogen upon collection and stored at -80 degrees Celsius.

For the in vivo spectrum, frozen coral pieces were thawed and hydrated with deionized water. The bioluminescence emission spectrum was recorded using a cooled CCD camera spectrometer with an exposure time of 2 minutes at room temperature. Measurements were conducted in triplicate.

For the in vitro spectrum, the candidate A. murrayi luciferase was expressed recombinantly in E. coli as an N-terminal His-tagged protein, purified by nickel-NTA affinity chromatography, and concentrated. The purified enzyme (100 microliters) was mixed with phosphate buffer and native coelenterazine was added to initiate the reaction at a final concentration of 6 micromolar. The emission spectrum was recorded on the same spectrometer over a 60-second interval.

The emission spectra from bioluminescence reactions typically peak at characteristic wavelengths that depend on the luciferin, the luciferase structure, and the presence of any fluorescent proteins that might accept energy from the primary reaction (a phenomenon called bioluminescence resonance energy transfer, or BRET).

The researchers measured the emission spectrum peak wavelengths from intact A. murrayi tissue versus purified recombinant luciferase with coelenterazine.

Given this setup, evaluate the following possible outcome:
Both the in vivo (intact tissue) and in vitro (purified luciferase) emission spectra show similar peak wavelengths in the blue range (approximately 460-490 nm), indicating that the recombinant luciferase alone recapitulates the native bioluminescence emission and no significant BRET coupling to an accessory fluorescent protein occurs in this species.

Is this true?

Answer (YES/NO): NO